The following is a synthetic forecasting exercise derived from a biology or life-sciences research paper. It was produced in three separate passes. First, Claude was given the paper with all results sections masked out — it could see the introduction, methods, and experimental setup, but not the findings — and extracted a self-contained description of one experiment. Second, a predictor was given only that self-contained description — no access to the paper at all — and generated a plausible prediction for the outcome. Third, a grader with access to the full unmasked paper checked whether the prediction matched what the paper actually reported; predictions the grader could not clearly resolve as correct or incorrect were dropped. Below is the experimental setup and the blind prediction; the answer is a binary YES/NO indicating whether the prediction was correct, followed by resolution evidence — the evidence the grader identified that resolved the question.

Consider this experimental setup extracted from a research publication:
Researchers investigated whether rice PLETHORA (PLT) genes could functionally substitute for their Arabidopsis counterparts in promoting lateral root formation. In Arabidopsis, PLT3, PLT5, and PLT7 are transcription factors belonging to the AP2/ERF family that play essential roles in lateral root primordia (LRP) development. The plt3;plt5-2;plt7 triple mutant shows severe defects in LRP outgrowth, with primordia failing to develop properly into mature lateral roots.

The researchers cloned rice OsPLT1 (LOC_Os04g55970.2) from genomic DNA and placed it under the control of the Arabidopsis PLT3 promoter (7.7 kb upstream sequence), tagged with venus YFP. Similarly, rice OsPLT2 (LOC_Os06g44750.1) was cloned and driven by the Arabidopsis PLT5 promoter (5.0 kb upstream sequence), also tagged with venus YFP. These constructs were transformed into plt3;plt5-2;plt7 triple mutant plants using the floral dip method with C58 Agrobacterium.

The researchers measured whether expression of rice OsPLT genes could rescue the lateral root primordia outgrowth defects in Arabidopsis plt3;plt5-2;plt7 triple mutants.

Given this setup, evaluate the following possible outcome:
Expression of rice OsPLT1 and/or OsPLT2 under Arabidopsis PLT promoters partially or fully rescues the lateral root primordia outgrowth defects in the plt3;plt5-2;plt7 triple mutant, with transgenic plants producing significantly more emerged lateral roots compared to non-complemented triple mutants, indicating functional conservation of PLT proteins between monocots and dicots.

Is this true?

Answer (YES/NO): YES